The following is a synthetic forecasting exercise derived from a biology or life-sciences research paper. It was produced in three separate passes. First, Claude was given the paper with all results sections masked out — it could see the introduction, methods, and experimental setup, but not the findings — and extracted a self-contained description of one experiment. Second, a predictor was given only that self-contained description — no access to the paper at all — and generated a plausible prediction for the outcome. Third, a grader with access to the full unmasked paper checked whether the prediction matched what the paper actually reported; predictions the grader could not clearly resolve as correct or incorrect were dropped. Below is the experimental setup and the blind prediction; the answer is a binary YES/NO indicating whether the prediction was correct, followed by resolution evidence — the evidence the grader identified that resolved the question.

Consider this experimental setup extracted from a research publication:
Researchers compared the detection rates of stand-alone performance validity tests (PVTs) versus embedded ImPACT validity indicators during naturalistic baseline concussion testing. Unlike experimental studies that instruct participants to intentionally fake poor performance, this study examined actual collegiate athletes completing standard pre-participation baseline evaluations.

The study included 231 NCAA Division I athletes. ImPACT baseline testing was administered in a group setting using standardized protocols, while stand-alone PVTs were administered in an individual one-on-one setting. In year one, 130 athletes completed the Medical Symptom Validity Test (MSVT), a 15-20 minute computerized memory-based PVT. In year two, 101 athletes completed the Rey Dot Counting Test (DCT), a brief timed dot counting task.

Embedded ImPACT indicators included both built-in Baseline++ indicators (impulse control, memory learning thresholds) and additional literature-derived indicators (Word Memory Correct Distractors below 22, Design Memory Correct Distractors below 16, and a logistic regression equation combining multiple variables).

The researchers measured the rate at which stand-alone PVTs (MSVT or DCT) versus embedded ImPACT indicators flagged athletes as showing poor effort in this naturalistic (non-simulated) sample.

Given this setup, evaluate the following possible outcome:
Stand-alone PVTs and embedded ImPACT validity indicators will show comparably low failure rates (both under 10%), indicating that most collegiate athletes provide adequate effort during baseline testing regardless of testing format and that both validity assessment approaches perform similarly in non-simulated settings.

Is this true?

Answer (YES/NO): NO